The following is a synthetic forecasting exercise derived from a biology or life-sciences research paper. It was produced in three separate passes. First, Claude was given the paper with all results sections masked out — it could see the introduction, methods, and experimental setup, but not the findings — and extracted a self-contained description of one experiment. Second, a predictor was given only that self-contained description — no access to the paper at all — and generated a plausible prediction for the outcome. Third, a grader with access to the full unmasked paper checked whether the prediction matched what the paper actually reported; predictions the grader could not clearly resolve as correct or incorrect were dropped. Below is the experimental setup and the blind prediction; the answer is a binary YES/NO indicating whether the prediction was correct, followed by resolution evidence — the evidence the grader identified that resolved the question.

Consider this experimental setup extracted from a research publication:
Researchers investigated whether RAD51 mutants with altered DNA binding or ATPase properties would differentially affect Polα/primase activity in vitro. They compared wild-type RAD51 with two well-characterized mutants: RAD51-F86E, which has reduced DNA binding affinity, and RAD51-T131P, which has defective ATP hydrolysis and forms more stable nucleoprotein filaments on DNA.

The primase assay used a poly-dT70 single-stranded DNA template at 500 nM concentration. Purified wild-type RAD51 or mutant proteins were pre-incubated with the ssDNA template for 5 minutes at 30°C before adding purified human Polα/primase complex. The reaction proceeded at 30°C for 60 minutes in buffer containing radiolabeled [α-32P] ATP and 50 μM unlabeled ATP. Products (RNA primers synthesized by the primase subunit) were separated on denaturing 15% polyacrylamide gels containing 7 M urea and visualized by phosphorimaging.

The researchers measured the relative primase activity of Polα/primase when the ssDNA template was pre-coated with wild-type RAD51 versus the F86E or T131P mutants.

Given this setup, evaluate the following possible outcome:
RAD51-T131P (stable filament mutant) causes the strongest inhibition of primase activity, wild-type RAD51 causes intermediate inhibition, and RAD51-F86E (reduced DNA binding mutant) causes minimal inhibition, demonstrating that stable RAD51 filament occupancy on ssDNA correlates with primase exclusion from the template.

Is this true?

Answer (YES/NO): NO